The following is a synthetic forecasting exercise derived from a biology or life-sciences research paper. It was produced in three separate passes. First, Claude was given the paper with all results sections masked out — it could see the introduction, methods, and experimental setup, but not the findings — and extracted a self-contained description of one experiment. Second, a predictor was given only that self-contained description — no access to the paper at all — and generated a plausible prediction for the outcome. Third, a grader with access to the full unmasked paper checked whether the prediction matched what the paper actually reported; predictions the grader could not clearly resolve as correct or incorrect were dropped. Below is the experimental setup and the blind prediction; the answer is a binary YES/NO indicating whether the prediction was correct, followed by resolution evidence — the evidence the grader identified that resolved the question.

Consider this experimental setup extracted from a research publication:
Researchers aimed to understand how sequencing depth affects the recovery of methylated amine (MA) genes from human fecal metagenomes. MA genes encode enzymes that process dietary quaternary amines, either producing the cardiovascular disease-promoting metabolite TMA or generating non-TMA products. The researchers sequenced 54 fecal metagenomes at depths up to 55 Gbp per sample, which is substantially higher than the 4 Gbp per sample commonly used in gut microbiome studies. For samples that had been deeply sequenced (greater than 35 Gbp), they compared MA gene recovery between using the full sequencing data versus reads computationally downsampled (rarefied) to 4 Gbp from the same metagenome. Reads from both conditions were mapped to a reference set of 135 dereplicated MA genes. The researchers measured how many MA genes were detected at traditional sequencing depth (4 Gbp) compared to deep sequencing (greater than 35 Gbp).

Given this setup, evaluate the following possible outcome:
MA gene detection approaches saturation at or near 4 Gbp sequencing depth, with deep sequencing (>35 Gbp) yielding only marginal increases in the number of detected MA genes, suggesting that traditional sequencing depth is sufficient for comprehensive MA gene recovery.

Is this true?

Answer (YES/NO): NO